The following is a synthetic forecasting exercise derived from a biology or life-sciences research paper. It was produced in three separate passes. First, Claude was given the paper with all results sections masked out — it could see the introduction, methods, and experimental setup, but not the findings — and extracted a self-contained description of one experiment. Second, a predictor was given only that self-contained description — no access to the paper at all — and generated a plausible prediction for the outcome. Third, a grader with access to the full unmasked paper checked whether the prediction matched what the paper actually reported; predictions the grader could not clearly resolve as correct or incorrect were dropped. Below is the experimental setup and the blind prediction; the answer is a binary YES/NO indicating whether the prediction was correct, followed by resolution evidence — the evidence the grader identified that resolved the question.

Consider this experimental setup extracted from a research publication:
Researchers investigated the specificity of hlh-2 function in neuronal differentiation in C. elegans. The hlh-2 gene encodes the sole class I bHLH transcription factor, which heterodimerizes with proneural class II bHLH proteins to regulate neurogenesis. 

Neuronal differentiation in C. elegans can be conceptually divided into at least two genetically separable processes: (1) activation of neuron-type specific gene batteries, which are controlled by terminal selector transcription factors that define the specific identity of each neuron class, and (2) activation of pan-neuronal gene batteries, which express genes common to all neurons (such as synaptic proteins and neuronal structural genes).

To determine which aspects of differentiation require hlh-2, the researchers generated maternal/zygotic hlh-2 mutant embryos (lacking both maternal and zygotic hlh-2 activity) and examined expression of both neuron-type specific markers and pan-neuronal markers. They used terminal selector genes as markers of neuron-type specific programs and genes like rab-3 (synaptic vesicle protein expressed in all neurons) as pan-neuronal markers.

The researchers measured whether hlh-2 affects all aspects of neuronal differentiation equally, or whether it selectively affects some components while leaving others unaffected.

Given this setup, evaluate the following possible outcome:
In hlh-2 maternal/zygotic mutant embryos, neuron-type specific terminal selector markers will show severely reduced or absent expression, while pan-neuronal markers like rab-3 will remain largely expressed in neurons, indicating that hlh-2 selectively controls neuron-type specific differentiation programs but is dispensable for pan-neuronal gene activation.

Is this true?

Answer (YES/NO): NO